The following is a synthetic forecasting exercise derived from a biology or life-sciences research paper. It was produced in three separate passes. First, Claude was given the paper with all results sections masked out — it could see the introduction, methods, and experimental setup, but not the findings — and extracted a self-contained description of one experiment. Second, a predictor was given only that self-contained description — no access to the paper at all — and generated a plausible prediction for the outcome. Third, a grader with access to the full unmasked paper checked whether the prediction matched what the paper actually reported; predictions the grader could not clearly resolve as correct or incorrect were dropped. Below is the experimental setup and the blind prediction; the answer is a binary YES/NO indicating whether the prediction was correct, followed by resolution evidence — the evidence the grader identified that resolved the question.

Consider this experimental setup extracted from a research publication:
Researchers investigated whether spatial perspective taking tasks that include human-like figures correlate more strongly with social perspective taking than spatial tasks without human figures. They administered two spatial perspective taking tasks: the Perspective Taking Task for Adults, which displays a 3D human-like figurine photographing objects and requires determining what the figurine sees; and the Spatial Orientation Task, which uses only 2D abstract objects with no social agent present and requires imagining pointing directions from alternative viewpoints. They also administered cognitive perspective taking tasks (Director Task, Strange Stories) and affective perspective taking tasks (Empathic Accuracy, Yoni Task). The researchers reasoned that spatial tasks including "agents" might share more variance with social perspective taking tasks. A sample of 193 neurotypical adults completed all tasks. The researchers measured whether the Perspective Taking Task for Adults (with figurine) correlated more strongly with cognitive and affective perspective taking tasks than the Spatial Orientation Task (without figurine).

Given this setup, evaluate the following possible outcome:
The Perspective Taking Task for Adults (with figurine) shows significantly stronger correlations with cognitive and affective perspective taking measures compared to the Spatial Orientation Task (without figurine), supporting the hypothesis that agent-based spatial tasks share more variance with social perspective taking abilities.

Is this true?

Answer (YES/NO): NO